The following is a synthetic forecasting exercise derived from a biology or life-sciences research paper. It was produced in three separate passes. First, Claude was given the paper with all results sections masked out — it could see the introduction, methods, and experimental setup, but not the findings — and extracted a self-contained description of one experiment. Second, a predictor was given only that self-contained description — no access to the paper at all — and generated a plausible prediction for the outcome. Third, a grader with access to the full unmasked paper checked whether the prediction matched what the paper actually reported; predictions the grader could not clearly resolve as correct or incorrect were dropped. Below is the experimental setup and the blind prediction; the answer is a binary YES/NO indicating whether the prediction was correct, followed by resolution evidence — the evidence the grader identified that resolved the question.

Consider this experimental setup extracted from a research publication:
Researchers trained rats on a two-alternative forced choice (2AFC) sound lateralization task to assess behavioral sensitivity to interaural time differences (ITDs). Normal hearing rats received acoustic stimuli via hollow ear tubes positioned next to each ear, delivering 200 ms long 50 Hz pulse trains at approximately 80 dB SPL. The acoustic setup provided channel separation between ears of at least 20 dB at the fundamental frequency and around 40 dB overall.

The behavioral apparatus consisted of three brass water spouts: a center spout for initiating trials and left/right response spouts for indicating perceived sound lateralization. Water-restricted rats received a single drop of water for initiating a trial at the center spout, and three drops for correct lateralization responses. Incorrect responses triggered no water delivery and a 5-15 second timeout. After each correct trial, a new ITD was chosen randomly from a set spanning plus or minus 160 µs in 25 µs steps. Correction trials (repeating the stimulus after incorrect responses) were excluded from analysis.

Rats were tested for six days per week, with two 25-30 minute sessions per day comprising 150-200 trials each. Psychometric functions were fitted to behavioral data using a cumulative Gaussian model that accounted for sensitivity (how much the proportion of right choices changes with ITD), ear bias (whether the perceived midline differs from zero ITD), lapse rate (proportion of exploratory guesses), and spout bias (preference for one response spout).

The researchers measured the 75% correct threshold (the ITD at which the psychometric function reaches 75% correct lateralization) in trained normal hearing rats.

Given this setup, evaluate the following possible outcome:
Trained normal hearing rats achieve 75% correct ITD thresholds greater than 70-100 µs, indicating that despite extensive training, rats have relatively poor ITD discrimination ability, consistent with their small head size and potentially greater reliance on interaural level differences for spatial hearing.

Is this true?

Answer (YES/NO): NO